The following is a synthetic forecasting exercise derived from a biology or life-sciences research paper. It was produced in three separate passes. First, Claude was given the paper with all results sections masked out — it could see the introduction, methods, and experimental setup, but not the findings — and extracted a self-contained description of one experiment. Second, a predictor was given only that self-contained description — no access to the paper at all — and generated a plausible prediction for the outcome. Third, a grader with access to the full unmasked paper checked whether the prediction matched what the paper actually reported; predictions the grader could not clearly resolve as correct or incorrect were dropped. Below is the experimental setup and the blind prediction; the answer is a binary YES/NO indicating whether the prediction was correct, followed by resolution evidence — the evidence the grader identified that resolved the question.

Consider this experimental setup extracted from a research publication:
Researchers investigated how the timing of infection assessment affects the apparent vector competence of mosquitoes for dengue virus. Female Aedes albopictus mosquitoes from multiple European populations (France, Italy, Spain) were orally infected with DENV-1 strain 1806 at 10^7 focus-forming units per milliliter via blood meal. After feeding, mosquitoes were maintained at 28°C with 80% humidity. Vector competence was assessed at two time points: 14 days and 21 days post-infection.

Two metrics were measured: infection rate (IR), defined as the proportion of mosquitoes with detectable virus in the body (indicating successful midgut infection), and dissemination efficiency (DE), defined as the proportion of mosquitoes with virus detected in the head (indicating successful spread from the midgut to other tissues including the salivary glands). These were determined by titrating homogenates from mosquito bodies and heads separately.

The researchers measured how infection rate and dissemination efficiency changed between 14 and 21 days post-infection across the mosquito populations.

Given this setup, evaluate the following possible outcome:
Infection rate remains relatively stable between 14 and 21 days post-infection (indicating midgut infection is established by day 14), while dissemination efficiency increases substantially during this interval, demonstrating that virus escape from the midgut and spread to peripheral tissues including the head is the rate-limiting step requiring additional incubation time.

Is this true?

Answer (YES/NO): NO